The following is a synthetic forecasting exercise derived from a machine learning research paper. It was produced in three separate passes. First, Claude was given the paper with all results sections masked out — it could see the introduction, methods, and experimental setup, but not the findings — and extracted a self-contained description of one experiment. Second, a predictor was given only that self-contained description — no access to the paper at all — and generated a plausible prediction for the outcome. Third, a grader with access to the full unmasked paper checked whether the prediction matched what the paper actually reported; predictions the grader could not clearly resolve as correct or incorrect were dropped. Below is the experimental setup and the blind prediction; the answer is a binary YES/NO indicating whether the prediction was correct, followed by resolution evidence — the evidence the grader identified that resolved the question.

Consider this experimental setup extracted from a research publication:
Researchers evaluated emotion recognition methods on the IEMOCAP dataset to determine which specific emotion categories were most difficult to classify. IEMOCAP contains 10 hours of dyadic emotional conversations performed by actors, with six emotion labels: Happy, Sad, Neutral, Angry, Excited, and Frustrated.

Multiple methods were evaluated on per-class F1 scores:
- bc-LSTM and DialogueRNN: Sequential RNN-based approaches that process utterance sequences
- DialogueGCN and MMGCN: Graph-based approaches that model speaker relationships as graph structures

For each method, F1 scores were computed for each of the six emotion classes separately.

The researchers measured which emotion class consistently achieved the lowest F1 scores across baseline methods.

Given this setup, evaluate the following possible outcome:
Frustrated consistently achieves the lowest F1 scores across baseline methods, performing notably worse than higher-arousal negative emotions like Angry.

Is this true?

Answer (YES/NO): NO